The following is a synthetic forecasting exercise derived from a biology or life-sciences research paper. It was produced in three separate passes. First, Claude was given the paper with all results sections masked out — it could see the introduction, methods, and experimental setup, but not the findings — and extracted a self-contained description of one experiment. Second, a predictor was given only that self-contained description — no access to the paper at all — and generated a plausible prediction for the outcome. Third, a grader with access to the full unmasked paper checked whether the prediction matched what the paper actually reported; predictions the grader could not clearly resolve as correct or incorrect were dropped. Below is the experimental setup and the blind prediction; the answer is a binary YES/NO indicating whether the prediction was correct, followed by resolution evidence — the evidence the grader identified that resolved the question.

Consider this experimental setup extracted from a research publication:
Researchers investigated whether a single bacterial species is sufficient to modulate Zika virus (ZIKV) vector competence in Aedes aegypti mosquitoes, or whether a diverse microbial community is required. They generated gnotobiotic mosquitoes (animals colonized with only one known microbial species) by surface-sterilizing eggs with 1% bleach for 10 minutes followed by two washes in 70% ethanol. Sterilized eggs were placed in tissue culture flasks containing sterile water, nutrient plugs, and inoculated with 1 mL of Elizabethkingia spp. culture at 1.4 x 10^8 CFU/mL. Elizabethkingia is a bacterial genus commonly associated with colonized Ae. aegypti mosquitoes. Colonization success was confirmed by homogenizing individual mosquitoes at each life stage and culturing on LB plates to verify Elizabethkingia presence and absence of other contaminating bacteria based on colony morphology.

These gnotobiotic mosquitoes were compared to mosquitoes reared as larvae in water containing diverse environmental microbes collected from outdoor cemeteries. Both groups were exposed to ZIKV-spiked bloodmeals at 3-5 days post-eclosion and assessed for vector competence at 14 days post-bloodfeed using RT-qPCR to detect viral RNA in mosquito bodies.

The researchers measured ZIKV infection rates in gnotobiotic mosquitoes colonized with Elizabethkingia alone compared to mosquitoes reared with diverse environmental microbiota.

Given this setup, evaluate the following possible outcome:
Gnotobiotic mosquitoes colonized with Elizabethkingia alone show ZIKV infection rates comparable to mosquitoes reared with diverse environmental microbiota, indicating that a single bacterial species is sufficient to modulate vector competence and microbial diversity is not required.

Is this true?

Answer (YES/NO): NO